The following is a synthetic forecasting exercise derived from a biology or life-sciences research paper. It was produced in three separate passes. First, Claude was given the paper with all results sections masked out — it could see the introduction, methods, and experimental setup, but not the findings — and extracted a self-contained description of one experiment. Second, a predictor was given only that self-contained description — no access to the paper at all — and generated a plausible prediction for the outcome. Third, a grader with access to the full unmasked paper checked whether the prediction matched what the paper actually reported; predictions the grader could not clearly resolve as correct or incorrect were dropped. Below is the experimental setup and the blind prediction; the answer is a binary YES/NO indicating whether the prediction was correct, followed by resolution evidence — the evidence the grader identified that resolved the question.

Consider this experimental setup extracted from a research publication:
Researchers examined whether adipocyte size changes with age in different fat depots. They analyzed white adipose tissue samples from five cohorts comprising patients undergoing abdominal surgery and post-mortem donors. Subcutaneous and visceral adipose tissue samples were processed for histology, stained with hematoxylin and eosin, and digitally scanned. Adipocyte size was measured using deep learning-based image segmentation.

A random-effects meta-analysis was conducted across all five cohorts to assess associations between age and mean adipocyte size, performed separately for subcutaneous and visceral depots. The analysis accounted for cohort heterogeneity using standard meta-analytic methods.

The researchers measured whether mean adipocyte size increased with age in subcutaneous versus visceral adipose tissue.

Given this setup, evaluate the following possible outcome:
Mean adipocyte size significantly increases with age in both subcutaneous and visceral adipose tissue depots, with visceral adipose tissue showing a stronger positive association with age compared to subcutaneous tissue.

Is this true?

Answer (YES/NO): NO